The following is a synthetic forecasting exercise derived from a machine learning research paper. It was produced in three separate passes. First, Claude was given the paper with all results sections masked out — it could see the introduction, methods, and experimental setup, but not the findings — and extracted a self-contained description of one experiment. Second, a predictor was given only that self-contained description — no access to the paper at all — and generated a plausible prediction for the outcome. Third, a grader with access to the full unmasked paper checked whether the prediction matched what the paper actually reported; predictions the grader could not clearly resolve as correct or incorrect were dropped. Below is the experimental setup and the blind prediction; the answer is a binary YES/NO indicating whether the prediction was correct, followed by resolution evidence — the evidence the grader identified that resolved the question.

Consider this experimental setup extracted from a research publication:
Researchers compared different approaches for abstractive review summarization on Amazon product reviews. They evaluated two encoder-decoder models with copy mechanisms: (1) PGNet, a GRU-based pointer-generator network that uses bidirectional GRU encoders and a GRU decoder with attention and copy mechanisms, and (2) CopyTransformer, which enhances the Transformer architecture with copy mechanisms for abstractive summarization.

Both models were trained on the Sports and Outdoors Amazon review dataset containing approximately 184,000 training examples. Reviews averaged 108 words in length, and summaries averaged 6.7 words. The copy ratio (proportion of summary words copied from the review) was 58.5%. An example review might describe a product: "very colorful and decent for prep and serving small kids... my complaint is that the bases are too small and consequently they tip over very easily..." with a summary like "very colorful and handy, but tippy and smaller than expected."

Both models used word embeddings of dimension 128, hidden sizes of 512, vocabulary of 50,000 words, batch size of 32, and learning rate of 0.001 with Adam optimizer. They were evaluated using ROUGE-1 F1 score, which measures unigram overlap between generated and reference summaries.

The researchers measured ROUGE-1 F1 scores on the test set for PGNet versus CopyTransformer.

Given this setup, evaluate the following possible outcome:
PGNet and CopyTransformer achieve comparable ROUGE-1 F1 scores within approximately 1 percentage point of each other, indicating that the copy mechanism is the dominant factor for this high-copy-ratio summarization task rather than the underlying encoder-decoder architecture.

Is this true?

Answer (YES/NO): NO